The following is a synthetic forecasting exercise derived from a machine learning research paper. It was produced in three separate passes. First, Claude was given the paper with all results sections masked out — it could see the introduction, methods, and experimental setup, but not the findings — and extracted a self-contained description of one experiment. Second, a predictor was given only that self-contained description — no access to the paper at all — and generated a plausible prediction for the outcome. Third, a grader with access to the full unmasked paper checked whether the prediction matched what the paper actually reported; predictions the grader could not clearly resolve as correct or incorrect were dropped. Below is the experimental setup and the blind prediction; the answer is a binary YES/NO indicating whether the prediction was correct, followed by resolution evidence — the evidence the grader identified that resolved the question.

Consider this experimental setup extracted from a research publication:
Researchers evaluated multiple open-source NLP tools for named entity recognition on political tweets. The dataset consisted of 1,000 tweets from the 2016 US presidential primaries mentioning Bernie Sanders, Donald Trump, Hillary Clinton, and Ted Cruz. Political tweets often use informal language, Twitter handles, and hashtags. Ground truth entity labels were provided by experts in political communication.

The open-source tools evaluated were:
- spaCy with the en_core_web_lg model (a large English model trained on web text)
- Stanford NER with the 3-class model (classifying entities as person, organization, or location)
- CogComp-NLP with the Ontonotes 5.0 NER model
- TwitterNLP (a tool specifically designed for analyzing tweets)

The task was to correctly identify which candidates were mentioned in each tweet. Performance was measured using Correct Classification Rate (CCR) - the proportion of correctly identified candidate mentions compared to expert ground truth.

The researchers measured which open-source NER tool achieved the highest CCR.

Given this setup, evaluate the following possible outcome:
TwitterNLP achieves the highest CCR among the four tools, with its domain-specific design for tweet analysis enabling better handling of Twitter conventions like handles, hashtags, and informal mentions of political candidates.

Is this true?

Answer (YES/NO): NO